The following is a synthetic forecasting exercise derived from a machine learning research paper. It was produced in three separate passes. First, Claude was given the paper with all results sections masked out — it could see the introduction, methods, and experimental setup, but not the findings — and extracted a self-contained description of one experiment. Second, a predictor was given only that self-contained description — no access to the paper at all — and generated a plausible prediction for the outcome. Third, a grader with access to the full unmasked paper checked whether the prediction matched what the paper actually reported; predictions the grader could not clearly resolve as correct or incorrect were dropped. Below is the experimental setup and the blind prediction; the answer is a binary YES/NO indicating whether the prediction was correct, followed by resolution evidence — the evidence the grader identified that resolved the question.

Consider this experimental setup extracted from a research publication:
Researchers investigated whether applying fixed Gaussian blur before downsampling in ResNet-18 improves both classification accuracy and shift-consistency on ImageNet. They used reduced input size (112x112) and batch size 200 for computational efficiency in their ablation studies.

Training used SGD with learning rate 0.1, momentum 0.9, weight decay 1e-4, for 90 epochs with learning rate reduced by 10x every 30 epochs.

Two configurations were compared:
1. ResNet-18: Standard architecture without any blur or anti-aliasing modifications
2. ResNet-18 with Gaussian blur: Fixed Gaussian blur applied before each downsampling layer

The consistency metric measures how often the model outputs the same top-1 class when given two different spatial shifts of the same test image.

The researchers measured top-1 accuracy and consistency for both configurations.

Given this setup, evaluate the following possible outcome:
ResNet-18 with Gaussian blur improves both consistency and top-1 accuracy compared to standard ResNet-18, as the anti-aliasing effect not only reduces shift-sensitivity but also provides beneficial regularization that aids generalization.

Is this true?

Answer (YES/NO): YES